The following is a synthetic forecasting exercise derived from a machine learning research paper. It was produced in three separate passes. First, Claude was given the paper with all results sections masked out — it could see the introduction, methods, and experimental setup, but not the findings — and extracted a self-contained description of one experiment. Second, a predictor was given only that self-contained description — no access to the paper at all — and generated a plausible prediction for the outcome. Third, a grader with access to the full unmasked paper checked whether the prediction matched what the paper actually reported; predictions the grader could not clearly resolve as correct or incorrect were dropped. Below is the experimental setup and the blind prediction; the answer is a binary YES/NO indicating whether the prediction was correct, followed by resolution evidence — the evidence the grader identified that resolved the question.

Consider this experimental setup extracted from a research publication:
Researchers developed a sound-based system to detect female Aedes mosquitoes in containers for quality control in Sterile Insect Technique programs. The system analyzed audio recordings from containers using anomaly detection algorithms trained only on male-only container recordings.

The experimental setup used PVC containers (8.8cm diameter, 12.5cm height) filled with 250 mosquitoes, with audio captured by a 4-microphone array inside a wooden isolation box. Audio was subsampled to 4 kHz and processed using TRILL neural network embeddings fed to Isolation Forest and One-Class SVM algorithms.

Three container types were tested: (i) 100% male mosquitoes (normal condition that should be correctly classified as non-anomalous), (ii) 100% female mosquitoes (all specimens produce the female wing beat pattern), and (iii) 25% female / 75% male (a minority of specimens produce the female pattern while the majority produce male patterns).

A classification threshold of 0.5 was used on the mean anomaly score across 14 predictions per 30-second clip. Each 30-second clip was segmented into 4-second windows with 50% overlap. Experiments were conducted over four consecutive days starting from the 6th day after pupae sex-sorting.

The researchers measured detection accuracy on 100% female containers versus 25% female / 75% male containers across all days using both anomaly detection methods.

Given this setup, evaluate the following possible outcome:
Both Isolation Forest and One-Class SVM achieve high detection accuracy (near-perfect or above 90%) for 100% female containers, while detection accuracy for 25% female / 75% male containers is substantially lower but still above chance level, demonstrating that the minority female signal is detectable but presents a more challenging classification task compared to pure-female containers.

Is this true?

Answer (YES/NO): YES